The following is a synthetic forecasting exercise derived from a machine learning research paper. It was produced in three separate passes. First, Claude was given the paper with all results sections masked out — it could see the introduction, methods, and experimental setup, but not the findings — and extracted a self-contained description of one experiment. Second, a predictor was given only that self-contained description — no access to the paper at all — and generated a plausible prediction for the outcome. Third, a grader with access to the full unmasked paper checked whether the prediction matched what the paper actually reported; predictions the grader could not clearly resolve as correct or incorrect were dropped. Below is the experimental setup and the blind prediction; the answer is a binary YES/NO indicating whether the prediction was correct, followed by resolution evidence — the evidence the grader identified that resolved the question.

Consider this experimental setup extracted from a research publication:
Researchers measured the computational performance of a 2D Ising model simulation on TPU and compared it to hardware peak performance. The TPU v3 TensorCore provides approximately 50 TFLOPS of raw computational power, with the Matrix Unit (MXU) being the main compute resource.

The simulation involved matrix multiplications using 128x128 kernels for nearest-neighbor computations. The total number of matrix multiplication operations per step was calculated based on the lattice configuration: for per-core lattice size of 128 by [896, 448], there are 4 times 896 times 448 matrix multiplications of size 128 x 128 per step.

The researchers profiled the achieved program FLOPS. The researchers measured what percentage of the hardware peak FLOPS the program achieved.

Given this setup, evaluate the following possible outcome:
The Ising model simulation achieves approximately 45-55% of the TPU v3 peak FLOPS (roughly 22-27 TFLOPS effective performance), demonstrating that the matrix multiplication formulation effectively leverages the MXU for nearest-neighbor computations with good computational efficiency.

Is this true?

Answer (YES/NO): NO